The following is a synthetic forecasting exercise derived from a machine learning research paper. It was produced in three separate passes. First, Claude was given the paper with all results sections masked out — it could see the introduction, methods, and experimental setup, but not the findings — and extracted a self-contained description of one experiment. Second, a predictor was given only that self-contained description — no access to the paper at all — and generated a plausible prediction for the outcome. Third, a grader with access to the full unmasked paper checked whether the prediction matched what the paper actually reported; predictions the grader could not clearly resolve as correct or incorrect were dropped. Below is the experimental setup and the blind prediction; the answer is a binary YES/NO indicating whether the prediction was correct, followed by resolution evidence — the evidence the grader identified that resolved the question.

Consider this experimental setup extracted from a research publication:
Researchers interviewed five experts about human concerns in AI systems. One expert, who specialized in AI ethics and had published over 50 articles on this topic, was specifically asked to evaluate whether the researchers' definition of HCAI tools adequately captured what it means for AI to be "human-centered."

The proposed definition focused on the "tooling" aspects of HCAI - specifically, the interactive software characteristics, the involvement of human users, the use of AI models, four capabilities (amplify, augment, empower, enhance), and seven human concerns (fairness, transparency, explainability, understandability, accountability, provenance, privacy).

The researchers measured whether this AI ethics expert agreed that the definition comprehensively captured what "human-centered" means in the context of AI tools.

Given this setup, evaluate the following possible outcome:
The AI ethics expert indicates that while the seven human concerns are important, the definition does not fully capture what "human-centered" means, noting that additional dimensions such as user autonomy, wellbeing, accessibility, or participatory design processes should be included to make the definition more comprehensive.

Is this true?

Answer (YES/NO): NO